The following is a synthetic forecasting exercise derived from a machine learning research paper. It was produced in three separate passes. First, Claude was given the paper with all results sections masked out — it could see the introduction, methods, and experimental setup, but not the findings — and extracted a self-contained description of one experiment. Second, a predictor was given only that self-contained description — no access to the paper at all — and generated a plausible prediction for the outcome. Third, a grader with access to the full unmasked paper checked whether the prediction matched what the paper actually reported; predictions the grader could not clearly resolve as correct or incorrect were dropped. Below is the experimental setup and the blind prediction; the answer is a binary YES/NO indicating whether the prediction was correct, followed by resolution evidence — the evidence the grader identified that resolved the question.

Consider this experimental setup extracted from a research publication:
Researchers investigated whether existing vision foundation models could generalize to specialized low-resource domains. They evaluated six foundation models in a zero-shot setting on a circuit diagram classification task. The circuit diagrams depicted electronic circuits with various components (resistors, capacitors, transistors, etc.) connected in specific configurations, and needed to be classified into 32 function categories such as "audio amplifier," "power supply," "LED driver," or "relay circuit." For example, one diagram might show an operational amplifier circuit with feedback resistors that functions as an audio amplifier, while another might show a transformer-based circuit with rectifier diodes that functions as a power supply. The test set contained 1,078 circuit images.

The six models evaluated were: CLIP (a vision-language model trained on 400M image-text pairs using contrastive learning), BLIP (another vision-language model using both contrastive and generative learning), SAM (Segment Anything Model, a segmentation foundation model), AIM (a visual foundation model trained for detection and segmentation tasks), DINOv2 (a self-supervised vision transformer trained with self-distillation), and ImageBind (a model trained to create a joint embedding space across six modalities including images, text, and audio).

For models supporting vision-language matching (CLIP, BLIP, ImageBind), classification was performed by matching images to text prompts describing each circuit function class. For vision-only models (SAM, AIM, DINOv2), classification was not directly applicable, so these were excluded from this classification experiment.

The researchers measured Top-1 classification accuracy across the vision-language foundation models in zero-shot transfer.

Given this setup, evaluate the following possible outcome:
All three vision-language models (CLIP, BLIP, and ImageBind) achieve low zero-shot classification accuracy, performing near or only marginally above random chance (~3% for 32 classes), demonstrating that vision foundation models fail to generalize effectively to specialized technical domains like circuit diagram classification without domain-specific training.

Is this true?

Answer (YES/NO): NO